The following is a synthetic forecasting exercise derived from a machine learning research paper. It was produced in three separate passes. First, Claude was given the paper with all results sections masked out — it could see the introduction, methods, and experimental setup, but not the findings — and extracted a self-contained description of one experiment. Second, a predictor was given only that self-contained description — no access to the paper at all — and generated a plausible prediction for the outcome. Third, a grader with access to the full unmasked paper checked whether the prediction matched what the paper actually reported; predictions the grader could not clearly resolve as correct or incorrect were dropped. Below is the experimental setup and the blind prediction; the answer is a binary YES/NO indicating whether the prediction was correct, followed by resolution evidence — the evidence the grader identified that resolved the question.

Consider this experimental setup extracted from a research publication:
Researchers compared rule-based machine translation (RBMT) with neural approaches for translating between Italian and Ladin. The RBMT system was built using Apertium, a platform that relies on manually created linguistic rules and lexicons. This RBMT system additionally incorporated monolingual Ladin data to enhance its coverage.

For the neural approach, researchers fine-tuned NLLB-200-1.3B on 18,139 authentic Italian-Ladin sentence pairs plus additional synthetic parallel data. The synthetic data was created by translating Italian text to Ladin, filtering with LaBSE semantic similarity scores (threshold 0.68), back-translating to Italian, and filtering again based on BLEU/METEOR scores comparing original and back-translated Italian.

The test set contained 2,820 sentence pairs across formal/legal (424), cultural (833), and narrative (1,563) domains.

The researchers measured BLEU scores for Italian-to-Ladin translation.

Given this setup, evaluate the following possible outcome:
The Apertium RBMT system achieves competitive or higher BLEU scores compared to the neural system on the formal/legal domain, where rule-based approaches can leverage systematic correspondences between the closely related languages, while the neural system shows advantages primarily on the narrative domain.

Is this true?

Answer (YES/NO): YES